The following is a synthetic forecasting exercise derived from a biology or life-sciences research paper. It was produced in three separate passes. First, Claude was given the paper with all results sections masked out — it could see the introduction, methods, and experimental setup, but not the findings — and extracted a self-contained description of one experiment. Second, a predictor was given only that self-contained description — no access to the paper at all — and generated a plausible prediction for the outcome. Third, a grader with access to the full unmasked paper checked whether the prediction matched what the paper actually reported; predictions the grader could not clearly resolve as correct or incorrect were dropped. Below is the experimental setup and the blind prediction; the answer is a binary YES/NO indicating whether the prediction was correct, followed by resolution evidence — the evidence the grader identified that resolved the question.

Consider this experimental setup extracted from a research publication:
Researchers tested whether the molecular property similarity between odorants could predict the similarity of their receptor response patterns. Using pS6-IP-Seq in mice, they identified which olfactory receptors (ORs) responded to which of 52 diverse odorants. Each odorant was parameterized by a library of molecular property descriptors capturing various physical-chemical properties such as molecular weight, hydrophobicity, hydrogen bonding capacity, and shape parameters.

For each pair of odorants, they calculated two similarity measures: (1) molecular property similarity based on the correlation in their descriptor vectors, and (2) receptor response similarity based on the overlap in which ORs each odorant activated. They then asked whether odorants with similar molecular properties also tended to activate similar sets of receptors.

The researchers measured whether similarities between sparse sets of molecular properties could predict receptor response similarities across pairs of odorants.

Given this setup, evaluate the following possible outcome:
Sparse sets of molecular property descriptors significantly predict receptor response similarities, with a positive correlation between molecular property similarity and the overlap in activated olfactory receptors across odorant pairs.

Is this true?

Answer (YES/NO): YES